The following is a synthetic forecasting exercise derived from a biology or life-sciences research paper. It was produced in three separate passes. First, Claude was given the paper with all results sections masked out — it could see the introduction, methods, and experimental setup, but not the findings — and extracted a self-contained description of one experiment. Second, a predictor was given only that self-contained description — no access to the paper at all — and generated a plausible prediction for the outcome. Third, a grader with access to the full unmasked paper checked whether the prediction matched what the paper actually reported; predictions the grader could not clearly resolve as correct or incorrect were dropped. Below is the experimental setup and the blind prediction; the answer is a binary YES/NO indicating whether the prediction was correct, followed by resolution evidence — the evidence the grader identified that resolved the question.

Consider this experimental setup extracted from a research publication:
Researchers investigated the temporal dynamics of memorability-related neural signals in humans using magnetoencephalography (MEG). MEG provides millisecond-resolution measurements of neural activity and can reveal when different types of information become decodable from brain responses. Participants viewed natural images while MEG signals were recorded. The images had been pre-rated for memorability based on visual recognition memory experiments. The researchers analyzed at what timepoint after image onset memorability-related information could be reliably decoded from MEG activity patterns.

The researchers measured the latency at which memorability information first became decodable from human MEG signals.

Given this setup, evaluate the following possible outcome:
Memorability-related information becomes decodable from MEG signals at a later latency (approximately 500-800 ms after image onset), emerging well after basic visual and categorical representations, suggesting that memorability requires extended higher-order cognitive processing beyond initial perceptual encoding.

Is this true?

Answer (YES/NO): NO